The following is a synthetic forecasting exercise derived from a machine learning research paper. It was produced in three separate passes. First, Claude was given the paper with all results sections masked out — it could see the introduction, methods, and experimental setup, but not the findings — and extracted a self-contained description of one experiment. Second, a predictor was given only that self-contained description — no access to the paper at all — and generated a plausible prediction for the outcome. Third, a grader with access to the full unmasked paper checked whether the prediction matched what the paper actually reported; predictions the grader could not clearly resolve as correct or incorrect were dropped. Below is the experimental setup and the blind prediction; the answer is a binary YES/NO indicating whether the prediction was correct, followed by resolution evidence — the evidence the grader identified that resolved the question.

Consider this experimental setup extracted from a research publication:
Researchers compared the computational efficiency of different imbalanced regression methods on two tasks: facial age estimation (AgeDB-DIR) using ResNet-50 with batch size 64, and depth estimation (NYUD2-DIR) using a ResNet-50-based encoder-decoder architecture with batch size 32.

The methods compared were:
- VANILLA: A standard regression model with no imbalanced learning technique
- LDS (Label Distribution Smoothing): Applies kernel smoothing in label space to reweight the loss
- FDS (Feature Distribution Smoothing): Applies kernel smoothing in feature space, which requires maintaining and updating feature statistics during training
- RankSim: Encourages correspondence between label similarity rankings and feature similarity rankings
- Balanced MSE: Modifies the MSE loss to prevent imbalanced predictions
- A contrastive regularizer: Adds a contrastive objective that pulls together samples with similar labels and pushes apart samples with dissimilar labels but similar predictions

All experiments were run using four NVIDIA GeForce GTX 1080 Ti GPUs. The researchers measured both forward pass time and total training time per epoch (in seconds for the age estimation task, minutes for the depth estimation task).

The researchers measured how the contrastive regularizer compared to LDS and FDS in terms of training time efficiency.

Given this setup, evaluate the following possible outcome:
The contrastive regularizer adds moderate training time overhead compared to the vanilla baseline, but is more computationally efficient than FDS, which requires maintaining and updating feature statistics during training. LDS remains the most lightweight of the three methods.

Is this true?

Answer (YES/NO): NO